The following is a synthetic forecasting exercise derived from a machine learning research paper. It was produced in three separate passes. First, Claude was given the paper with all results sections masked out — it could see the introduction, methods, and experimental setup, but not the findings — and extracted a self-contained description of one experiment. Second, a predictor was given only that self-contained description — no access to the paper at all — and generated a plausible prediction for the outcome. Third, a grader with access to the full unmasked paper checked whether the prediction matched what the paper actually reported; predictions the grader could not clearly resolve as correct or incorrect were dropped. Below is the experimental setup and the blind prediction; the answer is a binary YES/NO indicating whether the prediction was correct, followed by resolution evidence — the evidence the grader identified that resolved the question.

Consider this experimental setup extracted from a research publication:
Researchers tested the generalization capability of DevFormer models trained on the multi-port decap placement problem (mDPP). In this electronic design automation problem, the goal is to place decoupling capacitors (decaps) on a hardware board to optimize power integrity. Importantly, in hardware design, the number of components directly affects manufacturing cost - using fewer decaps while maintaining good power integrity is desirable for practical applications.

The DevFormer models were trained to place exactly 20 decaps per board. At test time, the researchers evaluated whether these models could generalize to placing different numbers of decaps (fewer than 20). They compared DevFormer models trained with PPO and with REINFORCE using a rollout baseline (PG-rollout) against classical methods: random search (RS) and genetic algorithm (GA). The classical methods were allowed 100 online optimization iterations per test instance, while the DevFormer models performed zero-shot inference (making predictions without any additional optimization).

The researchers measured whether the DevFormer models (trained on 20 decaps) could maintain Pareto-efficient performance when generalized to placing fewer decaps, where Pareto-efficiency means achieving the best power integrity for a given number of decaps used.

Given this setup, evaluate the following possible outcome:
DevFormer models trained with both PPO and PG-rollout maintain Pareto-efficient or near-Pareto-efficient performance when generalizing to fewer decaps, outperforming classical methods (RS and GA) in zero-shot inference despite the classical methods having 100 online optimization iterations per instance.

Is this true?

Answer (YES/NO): YES